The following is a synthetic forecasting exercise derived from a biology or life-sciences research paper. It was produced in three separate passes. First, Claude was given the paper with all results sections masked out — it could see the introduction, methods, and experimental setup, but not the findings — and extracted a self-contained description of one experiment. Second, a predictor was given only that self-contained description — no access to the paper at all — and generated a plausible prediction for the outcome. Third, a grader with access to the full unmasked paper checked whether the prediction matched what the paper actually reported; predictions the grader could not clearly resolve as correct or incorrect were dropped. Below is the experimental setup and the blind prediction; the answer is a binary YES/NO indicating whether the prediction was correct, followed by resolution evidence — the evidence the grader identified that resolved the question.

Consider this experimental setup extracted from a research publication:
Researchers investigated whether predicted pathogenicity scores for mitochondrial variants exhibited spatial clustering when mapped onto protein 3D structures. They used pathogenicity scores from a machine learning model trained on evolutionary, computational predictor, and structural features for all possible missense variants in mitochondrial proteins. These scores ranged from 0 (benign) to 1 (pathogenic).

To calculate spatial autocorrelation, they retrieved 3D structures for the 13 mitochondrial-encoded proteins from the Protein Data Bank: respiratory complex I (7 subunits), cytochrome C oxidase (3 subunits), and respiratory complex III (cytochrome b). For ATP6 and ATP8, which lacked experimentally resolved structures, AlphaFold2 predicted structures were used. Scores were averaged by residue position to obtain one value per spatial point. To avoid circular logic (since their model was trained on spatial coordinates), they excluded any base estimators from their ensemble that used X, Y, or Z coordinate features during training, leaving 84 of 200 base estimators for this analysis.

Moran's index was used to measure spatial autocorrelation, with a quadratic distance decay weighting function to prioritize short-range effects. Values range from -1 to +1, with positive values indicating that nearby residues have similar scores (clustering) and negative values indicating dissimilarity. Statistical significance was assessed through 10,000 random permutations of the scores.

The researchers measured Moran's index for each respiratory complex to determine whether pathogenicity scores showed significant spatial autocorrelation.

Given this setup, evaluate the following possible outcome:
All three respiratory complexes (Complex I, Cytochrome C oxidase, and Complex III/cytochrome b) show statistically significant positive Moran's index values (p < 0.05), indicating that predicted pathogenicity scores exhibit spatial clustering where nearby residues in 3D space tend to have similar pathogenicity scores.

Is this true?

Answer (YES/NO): YES